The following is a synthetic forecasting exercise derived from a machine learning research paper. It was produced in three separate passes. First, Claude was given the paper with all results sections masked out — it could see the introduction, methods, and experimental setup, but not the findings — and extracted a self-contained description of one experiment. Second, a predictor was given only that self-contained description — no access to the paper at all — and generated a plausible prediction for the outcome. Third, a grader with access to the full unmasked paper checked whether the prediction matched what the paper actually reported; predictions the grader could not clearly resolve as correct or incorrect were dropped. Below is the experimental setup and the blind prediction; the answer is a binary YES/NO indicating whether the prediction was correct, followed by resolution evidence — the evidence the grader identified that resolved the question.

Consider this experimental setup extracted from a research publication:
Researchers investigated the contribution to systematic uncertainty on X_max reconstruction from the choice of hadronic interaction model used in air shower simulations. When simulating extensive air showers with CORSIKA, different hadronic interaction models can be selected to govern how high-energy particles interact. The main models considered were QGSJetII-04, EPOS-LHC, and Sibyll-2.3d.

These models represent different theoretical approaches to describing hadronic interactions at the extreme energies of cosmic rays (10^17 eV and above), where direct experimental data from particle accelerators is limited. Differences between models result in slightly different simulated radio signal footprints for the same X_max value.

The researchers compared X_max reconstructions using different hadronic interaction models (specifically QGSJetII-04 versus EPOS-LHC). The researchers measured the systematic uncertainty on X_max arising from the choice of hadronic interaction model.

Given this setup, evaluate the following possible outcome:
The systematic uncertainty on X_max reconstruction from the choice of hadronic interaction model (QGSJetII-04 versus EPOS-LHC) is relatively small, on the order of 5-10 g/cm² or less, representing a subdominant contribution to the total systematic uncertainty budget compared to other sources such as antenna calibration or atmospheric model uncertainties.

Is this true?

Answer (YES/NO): NO